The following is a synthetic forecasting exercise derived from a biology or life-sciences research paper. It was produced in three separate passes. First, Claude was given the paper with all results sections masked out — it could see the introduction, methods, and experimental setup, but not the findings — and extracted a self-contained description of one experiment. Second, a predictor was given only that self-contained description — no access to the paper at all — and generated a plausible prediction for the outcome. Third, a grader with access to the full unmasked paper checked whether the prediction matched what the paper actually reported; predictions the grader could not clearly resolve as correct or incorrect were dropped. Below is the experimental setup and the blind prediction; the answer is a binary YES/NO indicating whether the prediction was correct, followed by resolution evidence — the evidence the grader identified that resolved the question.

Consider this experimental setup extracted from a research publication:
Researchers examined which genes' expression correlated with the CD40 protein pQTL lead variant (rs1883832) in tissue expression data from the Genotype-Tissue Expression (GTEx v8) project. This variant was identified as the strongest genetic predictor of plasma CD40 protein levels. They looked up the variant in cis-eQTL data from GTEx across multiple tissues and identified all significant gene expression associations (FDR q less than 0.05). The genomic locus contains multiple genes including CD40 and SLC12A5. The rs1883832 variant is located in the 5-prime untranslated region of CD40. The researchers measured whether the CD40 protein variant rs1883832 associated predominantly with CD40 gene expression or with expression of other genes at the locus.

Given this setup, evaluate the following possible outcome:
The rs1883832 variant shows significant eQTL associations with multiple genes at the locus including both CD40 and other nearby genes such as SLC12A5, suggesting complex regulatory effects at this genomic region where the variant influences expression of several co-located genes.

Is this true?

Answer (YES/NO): YES